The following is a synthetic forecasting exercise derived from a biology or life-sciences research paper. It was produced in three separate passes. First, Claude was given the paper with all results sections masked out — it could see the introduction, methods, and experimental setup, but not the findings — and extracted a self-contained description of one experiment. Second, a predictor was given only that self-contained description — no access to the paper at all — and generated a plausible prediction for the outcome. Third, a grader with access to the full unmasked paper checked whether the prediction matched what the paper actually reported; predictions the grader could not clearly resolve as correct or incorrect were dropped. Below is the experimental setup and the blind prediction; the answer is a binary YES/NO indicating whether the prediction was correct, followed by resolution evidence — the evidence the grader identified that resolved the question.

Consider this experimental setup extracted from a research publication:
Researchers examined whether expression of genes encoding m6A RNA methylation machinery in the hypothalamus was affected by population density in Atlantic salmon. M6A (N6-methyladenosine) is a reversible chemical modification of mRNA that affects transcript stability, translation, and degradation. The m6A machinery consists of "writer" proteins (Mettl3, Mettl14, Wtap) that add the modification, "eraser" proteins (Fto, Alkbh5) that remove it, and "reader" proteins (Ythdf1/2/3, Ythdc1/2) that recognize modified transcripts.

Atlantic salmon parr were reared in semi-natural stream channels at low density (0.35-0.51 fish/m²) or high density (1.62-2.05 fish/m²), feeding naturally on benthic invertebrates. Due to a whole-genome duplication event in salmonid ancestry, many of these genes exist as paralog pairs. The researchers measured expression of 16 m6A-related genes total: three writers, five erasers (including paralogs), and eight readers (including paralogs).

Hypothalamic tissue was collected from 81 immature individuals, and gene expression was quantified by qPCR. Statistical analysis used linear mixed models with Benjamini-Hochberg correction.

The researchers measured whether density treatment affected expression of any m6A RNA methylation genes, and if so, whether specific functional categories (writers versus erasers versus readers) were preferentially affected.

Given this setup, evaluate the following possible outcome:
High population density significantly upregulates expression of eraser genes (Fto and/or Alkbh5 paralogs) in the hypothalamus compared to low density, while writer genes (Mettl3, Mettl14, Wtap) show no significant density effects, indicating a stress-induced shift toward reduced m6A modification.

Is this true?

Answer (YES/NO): NO